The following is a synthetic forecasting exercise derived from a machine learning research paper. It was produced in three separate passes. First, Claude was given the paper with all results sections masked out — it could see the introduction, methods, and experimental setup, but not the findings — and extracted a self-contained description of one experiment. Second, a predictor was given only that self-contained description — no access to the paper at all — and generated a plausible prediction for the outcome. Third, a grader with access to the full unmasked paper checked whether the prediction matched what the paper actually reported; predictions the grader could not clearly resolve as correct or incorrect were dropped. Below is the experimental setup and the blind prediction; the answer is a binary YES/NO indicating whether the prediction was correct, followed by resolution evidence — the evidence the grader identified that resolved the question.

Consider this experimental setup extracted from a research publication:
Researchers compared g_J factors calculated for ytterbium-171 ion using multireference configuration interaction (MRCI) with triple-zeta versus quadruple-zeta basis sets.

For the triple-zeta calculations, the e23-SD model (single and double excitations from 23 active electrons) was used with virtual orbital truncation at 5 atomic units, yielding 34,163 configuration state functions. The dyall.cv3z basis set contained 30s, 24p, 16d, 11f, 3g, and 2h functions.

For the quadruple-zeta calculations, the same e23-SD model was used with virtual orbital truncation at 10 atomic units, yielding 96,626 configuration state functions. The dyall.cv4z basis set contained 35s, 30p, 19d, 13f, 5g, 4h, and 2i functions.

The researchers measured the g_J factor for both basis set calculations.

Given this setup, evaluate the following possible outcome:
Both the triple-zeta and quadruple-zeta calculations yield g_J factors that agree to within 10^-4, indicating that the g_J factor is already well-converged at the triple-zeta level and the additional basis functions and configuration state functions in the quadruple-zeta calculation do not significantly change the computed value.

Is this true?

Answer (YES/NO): YES